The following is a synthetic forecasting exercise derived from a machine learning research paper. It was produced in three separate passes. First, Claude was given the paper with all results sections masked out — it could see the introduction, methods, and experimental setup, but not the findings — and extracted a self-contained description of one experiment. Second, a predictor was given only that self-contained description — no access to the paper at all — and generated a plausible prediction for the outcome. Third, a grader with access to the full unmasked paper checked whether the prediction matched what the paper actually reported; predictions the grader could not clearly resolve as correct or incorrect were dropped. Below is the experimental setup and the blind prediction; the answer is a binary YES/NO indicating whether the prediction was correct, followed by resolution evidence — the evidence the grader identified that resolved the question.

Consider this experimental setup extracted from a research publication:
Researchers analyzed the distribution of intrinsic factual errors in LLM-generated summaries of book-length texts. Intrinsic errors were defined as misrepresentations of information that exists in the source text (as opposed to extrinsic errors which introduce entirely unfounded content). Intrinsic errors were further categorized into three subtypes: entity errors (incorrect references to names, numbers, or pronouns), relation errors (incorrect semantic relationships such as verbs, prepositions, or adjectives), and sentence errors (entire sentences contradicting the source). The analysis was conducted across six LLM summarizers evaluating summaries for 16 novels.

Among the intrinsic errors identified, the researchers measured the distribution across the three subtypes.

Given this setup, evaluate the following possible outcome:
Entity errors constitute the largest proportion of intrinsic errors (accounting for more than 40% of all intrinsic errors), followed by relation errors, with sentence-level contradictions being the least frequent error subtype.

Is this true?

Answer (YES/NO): NO